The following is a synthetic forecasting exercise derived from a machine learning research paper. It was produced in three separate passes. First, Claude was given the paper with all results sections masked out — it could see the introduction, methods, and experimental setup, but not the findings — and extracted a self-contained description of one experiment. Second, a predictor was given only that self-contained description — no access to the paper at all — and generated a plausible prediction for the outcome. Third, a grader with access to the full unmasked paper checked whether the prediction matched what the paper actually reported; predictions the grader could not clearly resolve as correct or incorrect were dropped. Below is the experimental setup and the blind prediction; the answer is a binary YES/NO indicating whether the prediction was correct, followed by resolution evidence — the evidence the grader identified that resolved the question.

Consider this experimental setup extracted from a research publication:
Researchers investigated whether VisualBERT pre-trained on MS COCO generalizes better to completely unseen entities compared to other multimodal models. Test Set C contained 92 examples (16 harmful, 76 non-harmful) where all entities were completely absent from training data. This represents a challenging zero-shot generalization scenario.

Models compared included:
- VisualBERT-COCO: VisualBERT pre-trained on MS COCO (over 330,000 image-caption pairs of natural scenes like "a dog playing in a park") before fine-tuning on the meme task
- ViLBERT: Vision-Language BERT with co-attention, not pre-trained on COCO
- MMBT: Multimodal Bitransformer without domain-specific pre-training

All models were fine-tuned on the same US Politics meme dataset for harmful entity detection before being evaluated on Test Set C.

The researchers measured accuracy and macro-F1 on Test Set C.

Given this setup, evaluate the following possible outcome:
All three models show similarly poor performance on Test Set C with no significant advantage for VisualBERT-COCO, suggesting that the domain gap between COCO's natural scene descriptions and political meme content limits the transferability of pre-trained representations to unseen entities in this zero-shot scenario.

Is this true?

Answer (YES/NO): NO